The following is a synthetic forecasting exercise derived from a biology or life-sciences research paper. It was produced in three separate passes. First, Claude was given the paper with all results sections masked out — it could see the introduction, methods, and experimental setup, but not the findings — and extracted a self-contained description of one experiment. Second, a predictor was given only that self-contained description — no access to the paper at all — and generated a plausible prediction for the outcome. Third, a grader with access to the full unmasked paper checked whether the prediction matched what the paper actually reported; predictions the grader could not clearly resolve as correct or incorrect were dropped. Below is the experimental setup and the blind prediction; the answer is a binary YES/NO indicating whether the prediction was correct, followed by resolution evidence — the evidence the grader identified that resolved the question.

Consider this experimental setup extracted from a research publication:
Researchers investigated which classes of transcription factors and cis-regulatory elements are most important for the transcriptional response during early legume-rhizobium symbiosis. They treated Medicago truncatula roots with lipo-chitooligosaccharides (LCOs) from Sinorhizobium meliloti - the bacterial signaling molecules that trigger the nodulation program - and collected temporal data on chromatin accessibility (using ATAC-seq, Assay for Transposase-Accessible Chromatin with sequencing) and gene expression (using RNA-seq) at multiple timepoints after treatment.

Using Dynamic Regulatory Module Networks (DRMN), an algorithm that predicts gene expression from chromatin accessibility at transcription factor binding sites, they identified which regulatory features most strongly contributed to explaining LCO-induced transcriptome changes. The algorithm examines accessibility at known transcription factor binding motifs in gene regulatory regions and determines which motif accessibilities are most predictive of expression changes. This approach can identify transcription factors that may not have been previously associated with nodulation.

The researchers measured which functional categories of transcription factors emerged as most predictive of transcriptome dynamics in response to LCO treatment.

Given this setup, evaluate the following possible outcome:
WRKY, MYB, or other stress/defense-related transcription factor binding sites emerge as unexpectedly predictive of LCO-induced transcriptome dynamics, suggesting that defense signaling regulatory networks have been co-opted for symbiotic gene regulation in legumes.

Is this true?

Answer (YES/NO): NO